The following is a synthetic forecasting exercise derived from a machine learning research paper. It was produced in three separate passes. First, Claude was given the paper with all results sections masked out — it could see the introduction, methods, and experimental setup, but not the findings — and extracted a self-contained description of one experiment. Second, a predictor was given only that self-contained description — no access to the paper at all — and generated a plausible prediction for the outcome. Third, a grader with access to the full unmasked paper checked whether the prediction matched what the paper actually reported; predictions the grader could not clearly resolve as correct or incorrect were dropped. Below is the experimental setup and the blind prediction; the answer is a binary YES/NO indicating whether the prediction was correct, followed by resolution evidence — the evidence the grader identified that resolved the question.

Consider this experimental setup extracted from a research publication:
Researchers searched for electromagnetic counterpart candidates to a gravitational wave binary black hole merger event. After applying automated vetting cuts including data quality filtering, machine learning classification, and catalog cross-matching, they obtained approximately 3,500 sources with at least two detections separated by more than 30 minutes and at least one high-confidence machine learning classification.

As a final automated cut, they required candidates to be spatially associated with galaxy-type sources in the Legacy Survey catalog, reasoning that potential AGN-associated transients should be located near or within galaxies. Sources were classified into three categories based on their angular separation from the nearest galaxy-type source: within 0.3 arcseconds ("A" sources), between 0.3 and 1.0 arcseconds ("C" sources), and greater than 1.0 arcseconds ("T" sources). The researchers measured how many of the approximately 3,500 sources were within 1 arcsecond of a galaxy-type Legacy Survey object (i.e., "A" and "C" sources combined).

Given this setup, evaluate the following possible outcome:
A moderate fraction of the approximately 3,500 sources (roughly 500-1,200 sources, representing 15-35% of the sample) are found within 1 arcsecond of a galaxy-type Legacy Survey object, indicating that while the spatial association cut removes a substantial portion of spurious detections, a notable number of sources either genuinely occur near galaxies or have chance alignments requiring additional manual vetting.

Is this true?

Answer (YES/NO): NO